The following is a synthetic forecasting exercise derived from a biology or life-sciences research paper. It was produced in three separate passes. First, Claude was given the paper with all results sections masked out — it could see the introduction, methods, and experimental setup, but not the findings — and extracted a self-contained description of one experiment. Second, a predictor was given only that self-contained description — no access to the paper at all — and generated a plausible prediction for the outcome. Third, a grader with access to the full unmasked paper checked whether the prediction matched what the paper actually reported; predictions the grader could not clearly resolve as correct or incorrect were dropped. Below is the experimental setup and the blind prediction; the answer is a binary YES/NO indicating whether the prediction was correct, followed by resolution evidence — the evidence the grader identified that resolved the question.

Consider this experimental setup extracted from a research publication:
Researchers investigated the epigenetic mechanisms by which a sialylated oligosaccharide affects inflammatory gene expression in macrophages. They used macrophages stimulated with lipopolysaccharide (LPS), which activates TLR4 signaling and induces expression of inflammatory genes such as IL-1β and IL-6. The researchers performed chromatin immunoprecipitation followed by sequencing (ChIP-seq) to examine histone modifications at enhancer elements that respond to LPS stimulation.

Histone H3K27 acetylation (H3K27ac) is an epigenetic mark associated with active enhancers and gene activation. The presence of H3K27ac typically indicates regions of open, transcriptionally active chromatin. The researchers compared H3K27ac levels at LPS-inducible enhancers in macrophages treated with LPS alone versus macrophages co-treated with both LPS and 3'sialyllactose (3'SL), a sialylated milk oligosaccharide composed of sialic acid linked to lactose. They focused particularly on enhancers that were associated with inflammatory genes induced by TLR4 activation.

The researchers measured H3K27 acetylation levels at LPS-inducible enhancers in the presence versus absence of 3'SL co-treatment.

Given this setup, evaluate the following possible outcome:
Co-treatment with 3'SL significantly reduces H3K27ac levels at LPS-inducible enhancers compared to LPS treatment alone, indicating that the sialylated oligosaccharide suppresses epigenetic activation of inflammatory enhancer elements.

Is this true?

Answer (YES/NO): YES